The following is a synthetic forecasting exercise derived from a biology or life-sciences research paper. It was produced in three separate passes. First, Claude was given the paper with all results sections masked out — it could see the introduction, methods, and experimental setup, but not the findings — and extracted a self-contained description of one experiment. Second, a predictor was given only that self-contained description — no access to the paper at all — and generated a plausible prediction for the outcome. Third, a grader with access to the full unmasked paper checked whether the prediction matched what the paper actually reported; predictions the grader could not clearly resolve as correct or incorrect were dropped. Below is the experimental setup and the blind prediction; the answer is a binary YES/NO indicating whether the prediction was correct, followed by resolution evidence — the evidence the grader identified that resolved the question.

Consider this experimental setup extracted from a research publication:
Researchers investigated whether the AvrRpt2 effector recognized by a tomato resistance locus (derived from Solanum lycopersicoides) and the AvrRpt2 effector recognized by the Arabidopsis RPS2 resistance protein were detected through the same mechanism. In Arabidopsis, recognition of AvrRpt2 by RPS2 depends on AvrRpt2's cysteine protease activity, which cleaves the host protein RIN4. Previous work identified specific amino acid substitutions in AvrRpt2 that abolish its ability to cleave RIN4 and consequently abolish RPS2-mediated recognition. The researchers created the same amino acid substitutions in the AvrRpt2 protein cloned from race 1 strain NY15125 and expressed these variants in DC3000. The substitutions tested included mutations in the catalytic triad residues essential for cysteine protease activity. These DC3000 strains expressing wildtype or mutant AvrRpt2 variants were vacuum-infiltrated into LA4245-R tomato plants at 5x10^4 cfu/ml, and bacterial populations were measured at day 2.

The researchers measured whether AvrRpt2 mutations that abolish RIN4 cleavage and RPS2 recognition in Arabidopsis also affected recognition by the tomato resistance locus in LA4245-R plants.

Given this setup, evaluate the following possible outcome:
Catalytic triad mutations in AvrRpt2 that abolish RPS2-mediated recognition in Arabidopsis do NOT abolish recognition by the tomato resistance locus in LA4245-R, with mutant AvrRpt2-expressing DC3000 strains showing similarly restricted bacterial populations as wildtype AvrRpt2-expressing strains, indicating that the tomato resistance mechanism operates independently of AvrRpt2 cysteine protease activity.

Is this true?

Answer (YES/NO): NO